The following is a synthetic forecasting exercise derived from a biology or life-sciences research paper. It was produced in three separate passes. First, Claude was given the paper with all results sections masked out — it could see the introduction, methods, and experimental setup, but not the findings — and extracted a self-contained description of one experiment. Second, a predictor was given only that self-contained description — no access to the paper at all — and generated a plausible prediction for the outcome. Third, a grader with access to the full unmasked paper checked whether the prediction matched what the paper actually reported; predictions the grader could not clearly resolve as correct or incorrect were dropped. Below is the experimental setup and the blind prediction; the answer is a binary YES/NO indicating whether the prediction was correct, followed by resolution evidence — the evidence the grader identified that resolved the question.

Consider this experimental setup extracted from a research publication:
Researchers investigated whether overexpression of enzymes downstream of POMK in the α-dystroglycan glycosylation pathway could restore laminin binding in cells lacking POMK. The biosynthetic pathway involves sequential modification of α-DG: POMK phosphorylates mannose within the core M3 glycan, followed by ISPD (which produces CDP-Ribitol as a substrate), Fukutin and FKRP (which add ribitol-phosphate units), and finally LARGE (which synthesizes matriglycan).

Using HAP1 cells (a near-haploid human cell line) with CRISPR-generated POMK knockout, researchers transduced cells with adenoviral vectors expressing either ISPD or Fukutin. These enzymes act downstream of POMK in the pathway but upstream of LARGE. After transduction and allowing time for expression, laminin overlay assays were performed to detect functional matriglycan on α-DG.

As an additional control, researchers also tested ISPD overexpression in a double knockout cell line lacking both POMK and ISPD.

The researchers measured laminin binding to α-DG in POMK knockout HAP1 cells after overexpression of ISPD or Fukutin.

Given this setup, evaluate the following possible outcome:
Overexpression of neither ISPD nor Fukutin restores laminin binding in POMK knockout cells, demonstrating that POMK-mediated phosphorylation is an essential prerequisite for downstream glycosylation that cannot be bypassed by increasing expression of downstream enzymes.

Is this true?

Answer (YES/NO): NO